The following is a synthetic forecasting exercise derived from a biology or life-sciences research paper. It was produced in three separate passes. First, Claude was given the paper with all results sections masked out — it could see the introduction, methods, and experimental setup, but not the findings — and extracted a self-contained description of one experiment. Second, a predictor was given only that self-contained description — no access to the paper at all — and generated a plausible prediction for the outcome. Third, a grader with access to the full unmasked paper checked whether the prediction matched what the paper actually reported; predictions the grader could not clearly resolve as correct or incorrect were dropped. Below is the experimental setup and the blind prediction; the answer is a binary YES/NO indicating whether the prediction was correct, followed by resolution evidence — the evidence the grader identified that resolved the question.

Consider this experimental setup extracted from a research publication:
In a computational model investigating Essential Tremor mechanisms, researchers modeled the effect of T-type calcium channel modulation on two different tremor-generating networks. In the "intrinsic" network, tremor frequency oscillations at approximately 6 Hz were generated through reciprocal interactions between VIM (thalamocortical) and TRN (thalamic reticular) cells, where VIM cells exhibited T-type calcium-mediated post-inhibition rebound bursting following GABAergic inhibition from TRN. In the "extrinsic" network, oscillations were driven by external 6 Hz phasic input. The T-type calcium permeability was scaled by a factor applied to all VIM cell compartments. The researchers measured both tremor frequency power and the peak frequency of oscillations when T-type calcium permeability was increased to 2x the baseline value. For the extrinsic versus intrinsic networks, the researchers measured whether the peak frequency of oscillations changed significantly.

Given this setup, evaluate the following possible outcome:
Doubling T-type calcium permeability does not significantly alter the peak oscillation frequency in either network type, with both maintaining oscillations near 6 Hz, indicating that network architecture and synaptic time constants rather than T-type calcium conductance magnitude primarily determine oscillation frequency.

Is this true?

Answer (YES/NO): NO